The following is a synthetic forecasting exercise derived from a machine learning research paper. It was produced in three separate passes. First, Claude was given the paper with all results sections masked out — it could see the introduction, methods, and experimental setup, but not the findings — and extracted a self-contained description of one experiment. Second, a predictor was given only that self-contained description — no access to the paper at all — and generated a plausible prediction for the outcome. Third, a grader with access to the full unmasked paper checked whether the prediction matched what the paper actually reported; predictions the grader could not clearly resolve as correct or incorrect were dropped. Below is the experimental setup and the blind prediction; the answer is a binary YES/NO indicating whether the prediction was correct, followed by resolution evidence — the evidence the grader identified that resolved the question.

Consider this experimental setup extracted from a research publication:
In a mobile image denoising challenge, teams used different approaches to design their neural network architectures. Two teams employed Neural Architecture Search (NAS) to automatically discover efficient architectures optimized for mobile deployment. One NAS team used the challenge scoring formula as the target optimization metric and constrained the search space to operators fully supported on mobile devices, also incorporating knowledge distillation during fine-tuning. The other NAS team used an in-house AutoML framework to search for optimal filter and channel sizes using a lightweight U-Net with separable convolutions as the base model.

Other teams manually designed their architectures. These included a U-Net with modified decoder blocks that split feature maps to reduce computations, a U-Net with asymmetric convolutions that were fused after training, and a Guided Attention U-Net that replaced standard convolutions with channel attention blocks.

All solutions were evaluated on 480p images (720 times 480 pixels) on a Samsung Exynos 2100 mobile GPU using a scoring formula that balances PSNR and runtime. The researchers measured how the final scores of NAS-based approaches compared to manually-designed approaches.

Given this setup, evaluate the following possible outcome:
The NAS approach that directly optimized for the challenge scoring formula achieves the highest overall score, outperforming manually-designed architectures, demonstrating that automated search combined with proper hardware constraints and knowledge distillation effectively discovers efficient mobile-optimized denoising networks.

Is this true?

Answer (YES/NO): YES